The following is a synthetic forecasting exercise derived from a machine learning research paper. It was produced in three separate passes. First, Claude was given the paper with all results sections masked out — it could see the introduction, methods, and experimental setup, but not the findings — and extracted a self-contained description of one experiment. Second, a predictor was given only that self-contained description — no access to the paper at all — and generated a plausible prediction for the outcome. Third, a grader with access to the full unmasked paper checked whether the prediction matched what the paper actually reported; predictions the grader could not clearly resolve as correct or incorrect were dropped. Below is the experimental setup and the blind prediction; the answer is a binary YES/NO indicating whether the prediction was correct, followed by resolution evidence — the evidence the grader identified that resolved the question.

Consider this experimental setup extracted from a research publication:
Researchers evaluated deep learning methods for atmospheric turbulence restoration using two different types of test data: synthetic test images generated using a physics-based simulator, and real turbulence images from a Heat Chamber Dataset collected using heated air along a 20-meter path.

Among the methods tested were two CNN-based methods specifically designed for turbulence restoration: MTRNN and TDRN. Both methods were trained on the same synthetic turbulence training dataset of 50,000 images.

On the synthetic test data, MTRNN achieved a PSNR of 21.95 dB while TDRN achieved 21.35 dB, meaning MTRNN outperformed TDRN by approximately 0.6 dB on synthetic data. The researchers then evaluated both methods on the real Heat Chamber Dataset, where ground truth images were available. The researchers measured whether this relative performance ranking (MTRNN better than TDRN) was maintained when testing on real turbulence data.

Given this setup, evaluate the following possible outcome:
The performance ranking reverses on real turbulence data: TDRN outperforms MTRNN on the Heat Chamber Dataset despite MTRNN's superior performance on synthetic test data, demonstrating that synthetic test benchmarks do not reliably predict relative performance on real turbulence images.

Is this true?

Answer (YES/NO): YES